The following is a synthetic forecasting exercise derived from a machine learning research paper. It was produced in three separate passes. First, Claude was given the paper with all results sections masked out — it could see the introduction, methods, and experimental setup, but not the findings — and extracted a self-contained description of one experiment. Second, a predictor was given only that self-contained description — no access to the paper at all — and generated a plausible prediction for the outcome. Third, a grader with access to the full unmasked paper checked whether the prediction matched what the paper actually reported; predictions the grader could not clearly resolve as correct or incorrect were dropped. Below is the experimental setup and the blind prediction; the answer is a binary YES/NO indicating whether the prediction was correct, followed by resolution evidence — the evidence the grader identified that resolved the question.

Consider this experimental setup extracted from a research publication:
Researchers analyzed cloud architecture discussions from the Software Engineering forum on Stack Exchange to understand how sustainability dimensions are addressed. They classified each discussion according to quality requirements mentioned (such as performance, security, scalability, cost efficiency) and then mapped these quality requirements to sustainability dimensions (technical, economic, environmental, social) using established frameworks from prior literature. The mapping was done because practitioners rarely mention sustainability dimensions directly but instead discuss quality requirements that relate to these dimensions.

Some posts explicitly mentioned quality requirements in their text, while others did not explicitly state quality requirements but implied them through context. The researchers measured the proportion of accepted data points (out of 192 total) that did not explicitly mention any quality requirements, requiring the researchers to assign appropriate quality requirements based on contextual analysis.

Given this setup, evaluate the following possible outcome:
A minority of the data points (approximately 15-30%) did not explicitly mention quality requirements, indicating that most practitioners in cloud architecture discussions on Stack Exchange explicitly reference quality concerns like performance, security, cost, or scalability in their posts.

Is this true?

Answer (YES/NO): NO